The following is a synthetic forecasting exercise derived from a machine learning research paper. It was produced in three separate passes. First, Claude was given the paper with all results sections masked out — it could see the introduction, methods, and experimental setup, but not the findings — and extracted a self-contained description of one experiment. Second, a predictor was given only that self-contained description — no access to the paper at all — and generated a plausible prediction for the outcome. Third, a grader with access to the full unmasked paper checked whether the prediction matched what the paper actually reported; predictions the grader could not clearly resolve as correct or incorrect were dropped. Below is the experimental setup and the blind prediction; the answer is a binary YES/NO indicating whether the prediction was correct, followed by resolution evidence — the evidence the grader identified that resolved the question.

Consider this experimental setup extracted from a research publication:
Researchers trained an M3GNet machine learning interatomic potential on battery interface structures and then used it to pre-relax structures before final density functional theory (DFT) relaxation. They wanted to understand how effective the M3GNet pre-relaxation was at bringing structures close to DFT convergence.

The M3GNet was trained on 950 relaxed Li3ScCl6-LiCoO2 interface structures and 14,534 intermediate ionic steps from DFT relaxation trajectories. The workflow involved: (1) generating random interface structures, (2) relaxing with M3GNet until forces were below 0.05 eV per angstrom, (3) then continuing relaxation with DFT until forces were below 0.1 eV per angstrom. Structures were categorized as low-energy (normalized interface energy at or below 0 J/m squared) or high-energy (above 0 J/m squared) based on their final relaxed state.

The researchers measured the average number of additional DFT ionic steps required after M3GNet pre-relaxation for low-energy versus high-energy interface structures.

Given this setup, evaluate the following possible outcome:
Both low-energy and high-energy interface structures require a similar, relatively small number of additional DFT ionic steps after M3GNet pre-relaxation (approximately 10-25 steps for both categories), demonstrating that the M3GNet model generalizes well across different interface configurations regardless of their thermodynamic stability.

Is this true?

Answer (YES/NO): NO